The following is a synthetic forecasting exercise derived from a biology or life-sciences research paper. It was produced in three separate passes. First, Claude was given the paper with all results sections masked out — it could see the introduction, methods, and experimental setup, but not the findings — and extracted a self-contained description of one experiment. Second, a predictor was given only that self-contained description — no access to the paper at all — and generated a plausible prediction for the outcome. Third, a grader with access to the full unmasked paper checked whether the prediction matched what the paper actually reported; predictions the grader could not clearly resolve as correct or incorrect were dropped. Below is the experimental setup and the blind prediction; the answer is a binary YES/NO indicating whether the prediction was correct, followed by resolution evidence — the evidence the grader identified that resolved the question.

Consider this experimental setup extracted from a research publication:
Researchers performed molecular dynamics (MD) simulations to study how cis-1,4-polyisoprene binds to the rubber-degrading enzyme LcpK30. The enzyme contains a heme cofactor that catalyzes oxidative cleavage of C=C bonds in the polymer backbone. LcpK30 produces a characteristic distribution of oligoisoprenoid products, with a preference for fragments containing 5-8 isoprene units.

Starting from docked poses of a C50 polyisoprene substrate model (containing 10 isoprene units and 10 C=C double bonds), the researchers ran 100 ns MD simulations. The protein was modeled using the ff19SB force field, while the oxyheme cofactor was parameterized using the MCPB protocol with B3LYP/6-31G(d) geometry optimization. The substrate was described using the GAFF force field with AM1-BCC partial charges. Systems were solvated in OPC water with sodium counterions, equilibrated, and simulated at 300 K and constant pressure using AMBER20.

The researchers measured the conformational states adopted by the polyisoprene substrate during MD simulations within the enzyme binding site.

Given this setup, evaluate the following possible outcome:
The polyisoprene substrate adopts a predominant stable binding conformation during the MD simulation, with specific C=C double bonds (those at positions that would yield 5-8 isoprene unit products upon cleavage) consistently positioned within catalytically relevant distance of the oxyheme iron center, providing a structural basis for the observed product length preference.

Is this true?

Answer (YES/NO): NO